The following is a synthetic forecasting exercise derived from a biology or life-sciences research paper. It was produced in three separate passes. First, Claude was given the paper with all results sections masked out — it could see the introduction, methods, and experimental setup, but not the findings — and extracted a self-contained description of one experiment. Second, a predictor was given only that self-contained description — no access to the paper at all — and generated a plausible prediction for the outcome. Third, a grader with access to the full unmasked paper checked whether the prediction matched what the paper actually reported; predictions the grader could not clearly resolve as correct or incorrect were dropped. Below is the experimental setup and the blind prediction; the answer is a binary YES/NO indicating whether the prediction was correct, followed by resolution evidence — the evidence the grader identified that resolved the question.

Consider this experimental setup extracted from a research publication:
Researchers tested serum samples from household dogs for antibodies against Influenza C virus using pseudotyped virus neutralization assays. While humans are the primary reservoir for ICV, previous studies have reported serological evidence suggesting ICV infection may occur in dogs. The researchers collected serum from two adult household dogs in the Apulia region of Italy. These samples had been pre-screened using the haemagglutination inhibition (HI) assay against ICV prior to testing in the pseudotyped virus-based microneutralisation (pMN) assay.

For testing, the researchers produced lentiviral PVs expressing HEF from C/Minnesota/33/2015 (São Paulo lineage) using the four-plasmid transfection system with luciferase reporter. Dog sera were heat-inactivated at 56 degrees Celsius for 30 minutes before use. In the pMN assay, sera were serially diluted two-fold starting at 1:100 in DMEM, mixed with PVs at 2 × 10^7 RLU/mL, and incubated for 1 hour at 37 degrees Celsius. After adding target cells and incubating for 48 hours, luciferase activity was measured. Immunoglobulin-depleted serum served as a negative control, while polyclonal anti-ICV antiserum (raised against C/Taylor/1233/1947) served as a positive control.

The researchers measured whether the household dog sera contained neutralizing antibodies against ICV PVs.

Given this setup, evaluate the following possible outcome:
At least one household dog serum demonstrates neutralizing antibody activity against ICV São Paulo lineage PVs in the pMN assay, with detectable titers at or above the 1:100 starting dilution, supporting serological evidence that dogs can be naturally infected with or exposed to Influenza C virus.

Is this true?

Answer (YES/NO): YES